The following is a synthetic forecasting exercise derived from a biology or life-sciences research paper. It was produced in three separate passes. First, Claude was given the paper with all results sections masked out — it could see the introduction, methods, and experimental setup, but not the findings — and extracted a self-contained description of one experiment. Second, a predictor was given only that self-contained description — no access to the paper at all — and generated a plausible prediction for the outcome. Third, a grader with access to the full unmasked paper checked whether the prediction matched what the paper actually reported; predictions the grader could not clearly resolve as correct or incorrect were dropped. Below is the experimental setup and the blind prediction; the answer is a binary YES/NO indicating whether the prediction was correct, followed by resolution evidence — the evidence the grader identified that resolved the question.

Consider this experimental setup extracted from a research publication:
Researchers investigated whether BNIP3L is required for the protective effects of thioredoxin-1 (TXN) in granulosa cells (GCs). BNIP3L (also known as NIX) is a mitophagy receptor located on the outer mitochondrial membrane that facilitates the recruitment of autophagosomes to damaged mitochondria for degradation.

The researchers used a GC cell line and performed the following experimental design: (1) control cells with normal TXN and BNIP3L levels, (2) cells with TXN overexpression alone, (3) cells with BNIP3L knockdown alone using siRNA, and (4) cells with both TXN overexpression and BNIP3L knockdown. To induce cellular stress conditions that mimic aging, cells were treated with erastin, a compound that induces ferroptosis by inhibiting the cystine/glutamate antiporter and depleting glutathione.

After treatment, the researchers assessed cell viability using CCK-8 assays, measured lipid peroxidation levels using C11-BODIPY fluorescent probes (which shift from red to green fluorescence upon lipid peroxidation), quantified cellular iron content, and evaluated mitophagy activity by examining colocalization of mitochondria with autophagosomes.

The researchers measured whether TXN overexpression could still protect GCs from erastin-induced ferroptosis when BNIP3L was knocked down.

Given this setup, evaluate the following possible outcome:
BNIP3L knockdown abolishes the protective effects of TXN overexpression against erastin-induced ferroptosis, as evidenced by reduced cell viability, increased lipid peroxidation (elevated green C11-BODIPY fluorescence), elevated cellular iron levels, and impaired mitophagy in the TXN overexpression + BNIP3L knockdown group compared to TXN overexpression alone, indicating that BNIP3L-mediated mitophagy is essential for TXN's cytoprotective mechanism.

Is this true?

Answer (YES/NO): NO